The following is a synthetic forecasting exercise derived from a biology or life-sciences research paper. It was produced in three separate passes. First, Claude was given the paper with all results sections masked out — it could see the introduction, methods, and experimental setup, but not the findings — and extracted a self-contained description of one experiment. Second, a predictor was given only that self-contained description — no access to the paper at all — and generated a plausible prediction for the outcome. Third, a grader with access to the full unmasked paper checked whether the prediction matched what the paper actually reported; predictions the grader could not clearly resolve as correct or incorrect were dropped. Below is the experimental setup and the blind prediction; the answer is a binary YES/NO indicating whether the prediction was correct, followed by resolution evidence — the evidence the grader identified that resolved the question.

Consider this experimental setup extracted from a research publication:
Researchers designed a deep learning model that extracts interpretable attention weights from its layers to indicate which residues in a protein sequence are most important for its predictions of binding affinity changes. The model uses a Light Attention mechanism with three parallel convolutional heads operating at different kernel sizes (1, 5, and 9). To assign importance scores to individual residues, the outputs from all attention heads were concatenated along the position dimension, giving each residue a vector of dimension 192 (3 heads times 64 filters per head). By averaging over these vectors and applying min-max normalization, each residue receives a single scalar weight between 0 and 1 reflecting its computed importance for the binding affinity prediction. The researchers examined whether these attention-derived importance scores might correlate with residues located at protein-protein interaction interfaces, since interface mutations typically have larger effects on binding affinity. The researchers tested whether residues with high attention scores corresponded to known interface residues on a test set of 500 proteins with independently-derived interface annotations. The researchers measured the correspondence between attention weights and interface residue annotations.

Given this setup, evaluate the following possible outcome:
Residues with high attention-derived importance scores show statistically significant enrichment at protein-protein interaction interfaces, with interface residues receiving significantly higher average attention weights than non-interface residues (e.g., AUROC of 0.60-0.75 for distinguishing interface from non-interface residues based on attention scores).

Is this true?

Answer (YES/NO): YES